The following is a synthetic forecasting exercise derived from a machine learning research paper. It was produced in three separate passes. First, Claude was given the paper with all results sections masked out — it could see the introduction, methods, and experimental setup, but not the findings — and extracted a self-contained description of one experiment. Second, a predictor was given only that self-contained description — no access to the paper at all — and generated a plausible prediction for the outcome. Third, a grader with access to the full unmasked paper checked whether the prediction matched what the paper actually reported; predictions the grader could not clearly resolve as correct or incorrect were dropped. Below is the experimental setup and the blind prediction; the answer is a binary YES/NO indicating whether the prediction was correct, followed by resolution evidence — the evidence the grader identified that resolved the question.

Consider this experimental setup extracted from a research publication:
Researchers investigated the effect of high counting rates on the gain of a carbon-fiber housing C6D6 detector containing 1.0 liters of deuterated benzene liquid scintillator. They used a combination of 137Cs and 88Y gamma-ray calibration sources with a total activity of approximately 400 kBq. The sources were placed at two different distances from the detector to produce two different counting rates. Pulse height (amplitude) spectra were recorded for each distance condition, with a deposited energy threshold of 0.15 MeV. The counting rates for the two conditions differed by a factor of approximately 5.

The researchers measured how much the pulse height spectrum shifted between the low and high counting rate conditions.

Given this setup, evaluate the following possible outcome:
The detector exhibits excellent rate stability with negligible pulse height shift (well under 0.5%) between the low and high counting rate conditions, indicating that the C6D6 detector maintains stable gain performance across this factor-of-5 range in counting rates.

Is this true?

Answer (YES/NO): NO